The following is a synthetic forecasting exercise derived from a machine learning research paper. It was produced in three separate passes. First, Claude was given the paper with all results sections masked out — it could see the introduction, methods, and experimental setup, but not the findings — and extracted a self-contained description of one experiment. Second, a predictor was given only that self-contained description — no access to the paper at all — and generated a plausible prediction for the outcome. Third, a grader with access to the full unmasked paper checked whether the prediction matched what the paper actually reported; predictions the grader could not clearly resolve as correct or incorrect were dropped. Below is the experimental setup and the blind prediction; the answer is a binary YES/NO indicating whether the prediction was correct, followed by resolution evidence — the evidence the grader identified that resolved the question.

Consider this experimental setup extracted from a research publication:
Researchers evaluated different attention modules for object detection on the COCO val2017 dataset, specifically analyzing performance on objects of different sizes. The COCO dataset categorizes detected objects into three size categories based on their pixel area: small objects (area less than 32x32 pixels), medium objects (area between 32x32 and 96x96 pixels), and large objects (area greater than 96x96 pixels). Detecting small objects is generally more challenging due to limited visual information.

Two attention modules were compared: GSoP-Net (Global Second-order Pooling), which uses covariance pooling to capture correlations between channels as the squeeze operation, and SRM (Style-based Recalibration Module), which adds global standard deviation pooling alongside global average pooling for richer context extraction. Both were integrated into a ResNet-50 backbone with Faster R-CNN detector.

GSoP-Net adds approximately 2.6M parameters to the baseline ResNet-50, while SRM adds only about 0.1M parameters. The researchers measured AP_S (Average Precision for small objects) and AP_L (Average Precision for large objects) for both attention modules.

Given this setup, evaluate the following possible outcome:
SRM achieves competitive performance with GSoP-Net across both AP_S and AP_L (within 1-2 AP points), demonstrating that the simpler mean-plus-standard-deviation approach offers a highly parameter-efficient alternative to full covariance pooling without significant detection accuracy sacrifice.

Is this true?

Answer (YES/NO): YES